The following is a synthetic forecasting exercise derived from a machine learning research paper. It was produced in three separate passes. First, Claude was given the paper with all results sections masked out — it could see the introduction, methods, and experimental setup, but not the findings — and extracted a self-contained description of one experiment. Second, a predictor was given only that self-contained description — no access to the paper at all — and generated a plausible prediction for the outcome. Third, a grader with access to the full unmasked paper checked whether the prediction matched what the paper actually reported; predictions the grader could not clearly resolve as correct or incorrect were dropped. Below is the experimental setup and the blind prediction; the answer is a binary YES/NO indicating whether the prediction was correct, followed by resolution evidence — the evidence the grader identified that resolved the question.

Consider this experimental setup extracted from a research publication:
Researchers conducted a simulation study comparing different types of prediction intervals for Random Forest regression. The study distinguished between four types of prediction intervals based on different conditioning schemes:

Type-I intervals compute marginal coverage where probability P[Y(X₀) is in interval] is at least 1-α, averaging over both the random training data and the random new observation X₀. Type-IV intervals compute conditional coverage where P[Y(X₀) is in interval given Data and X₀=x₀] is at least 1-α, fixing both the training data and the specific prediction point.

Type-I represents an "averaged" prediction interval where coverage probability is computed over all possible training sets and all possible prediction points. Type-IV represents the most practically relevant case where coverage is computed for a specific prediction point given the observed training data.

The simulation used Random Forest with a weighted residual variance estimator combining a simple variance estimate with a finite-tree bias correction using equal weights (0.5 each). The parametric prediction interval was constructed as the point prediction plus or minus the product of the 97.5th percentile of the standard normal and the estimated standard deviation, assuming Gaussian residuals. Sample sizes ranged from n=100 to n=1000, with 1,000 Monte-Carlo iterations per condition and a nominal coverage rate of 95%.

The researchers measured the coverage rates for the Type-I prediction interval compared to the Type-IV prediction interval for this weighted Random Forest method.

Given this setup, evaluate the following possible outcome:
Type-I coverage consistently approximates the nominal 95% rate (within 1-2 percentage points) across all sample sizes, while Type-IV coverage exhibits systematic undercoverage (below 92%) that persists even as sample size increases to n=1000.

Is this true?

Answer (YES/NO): NO